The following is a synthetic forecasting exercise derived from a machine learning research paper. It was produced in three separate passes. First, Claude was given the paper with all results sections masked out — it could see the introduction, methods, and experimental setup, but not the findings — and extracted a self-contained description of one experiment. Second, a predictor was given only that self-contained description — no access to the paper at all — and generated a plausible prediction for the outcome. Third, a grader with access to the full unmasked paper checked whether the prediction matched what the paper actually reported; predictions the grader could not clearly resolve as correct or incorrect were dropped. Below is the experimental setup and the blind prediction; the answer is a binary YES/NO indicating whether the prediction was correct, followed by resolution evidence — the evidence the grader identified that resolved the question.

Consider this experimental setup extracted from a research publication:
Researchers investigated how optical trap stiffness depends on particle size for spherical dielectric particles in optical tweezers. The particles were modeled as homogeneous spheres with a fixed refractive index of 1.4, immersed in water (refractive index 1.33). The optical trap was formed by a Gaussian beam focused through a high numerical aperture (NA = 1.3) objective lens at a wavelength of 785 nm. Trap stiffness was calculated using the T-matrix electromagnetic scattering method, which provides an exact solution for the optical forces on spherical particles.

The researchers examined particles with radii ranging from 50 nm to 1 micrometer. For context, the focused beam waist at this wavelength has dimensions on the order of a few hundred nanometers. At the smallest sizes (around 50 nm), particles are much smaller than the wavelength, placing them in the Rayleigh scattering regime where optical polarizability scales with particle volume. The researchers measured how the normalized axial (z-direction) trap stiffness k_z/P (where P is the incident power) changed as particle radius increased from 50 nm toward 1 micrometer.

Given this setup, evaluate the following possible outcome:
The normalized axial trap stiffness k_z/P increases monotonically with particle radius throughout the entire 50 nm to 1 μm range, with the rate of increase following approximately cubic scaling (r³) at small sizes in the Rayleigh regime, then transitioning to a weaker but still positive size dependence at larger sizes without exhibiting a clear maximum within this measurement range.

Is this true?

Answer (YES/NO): NO